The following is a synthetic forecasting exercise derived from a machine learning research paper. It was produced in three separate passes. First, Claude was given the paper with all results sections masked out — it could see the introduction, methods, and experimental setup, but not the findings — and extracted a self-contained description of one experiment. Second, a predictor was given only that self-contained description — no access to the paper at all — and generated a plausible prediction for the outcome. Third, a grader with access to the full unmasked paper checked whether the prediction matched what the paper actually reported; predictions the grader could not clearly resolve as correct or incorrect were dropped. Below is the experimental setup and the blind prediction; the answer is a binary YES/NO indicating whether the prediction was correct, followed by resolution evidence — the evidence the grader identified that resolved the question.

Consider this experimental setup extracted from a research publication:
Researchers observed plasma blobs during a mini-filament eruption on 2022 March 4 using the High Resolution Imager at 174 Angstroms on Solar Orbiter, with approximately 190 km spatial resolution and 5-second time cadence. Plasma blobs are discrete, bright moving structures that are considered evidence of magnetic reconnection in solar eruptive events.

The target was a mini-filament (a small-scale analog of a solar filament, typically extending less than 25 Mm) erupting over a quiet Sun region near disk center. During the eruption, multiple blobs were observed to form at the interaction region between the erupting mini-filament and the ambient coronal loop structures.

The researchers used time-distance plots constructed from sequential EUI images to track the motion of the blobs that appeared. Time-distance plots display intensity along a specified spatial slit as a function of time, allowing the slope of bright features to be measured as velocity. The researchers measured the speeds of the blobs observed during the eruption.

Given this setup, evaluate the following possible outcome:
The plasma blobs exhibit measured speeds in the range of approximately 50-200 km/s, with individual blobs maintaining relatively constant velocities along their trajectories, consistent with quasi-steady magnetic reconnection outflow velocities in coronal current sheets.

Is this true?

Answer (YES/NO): NO